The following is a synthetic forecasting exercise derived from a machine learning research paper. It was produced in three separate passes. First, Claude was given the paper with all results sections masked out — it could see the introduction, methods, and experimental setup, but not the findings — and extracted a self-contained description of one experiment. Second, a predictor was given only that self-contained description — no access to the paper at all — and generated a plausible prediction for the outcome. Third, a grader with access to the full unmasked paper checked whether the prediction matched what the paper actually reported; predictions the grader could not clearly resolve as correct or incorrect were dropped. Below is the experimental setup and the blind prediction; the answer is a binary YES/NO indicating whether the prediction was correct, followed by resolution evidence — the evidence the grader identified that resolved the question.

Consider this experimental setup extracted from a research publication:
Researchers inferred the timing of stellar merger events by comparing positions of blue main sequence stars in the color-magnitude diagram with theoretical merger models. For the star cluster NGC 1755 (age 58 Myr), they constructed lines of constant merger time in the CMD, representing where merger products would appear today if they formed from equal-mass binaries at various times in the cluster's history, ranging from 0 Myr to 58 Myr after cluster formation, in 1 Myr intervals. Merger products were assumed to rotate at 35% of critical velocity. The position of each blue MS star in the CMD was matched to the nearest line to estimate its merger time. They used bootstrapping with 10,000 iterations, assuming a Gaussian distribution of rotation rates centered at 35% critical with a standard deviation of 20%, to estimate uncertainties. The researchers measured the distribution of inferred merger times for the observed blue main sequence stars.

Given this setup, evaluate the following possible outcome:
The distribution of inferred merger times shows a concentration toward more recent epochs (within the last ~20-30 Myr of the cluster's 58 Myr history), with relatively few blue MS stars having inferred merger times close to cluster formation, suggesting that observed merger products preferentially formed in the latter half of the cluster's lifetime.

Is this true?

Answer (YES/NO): NO